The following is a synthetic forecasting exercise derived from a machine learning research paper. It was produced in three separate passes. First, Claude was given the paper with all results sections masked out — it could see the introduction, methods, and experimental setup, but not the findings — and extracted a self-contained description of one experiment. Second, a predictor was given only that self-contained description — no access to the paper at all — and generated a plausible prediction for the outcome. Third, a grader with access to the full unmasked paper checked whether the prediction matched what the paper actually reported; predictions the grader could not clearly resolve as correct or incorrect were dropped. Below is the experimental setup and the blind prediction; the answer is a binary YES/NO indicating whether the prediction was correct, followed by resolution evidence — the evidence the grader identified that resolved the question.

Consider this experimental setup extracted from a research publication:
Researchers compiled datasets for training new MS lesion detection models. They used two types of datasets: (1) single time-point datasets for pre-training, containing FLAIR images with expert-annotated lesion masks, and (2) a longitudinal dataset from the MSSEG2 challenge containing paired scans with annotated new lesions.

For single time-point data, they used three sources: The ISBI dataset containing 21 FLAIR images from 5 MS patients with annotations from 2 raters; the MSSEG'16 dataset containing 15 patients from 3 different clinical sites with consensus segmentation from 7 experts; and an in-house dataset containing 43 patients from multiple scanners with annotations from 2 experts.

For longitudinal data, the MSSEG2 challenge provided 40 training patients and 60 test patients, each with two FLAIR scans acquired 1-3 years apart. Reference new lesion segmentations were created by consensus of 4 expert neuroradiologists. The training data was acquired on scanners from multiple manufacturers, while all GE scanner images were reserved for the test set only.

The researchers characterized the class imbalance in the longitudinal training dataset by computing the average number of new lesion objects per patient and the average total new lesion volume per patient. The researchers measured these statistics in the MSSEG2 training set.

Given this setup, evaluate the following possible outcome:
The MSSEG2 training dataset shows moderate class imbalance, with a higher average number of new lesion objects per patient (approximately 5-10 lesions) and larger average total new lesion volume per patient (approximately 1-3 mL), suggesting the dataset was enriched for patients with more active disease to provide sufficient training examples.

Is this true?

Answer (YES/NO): NO